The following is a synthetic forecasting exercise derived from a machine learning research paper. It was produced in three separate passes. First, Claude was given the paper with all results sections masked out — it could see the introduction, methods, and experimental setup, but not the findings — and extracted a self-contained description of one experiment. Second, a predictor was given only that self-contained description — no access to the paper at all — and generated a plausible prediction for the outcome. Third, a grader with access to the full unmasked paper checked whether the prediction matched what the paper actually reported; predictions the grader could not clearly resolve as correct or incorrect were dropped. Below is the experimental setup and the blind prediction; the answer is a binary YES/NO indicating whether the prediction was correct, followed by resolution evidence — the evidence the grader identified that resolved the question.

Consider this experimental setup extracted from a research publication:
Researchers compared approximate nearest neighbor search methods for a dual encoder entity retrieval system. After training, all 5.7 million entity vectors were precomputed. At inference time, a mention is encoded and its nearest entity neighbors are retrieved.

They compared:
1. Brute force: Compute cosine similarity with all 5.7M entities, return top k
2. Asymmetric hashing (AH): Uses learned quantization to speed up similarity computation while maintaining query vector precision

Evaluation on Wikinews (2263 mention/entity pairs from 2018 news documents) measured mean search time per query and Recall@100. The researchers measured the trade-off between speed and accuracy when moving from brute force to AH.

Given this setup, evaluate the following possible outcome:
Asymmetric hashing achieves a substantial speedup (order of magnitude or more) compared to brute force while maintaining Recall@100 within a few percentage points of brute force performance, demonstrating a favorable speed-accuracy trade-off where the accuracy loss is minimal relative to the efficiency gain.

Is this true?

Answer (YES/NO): YES